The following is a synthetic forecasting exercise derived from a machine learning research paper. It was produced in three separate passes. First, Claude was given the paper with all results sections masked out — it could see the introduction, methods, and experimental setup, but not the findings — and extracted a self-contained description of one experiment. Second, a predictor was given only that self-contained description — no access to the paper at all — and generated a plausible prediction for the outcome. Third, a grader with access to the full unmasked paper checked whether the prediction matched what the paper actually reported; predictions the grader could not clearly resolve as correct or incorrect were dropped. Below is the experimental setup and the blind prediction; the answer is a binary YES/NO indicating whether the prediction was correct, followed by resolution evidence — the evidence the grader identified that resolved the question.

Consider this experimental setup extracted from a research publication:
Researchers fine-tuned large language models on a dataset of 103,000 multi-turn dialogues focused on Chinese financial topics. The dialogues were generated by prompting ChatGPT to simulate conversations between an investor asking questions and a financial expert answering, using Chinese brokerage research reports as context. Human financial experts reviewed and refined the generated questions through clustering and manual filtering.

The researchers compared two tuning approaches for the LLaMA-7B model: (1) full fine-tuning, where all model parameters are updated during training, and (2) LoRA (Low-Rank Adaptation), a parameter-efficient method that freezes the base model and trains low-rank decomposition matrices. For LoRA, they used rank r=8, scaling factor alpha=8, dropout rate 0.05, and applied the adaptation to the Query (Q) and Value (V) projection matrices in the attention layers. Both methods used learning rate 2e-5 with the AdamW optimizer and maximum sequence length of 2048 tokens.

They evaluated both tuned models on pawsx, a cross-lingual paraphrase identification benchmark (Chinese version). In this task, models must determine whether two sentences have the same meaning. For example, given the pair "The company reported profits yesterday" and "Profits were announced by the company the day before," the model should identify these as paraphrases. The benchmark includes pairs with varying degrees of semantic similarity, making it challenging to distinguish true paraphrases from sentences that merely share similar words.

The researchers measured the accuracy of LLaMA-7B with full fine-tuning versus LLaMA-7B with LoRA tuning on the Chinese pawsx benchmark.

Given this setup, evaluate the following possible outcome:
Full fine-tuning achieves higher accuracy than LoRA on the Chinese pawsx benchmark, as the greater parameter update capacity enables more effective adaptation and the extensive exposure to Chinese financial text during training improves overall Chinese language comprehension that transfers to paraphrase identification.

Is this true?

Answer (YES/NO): NO